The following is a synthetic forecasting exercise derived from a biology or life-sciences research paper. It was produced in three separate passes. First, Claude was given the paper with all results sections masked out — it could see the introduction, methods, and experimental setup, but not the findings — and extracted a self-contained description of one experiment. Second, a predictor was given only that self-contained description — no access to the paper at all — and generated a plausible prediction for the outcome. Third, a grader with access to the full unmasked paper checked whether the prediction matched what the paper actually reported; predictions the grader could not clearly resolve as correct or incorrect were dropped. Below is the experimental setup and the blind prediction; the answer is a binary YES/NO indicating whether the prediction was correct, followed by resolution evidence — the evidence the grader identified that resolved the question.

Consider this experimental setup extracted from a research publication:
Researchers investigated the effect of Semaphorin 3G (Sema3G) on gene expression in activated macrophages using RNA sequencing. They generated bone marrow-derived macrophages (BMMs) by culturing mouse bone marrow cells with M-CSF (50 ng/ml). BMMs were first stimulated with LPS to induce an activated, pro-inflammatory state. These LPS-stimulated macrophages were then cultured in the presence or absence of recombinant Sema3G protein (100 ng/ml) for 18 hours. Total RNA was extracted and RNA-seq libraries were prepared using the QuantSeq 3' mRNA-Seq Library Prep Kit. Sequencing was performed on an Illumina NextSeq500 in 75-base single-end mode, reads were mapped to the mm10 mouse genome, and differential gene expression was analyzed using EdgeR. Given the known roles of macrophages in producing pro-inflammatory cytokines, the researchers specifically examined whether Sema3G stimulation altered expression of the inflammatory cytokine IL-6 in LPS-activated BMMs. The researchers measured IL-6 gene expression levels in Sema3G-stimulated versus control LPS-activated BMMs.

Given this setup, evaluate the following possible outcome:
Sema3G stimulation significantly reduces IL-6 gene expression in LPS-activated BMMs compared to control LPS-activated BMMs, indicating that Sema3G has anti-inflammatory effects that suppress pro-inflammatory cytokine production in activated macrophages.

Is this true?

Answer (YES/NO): NO